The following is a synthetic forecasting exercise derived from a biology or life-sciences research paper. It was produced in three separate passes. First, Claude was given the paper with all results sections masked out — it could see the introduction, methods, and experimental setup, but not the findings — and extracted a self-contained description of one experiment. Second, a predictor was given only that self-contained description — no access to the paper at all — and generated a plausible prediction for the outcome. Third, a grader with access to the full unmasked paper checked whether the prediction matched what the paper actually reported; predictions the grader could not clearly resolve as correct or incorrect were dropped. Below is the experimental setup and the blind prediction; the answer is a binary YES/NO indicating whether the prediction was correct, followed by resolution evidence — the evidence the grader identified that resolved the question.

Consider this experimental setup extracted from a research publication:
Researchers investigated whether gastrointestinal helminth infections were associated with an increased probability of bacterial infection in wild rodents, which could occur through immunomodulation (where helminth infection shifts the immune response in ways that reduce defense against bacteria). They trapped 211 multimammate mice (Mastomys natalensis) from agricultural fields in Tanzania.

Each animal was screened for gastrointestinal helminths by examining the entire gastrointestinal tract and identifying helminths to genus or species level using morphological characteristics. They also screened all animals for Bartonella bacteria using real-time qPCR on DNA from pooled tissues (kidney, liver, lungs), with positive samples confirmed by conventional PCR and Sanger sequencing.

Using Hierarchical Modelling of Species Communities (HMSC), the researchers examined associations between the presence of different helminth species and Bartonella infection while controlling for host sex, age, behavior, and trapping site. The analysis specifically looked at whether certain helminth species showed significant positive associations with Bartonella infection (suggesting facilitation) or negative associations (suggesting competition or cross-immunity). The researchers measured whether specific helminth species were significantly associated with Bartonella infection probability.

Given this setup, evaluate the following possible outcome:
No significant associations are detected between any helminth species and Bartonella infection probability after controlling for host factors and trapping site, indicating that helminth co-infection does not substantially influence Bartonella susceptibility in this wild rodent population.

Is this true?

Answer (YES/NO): NO